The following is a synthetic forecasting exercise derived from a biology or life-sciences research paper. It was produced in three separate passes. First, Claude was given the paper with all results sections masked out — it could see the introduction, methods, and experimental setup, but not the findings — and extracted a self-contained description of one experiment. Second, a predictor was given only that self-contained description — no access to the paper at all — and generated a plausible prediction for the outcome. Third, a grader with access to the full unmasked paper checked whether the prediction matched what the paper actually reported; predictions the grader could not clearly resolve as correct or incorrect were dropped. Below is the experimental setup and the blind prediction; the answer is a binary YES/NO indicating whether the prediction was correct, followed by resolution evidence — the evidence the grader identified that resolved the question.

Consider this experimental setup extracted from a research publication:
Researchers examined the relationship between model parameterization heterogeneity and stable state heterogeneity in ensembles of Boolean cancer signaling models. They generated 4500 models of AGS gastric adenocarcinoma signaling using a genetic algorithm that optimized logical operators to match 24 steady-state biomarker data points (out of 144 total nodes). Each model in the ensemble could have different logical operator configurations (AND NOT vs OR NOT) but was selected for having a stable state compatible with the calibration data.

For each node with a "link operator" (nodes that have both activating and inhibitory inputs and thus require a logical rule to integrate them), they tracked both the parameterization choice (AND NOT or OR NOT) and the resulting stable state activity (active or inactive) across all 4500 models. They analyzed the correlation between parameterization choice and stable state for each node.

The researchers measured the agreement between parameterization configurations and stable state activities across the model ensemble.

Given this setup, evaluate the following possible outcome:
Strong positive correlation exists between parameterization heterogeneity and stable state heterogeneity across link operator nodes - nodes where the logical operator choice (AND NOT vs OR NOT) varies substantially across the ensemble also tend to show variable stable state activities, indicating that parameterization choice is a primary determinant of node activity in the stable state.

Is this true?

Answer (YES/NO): NO